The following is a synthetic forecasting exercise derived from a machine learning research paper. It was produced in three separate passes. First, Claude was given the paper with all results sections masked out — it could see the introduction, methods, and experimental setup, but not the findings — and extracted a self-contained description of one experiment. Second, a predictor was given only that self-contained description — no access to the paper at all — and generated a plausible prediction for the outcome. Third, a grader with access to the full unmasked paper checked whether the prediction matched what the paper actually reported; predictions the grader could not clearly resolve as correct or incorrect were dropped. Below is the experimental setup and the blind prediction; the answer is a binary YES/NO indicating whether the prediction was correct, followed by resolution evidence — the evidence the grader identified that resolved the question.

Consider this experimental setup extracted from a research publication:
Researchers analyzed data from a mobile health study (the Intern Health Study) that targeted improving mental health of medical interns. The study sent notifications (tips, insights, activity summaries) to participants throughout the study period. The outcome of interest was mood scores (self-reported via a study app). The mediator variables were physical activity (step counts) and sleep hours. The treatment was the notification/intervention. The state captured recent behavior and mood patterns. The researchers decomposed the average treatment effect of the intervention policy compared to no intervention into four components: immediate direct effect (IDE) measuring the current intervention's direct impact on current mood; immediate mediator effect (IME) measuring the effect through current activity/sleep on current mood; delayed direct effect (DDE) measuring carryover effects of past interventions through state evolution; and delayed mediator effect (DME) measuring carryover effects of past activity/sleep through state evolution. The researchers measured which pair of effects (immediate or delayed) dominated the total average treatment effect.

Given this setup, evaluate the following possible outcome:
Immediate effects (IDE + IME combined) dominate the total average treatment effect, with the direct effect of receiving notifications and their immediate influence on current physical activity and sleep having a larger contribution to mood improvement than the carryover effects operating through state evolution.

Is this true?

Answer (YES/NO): NO